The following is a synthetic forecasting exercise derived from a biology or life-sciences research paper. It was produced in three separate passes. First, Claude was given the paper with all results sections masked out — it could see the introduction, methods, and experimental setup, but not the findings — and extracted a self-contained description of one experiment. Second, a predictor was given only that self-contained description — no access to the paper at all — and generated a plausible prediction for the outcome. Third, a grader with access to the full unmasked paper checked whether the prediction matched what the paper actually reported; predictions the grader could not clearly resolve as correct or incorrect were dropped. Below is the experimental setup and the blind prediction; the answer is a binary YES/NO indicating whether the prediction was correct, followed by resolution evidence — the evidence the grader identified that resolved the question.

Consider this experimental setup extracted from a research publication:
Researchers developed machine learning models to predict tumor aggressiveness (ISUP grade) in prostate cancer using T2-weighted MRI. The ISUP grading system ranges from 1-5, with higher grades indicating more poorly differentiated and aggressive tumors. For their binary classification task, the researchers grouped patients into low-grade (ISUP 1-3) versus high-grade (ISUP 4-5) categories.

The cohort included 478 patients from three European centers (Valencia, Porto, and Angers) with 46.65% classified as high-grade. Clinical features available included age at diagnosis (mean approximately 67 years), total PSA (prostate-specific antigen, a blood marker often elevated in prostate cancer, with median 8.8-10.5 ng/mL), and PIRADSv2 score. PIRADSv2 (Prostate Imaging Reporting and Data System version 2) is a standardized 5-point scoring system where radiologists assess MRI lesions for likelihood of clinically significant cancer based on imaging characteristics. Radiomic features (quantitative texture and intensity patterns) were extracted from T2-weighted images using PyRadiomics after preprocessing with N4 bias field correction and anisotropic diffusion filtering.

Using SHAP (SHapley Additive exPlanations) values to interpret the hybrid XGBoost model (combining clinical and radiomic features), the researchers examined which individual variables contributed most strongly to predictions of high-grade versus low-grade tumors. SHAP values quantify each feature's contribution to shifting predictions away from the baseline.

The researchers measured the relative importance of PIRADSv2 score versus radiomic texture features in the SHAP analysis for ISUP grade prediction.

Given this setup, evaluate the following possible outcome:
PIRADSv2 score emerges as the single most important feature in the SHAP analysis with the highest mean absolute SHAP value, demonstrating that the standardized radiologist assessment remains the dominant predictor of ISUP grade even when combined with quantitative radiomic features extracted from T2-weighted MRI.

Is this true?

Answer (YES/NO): NO